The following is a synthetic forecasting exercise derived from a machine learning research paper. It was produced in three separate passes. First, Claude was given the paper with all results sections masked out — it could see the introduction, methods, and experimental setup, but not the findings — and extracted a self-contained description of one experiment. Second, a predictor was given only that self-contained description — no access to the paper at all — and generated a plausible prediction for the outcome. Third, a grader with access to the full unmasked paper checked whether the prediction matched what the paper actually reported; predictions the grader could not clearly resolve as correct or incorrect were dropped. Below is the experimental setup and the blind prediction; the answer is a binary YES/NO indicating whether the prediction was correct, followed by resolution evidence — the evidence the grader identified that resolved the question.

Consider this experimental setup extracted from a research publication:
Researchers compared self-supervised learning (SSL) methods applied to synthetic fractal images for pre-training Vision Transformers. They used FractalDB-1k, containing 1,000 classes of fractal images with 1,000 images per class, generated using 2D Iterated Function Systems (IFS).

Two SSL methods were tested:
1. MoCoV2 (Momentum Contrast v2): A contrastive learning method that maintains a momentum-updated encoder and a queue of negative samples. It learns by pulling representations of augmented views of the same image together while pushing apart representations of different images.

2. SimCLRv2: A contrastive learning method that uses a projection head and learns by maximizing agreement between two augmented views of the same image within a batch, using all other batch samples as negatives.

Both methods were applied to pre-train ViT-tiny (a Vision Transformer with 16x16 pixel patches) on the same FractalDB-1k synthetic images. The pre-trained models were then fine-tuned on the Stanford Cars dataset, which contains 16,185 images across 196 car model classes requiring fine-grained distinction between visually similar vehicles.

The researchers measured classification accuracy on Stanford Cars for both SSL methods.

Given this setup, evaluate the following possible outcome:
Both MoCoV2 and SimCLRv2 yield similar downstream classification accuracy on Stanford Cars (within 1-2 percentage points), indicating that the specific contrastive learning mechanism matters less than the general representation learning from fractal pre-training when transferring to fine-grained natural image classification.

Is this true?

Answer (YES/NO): NO